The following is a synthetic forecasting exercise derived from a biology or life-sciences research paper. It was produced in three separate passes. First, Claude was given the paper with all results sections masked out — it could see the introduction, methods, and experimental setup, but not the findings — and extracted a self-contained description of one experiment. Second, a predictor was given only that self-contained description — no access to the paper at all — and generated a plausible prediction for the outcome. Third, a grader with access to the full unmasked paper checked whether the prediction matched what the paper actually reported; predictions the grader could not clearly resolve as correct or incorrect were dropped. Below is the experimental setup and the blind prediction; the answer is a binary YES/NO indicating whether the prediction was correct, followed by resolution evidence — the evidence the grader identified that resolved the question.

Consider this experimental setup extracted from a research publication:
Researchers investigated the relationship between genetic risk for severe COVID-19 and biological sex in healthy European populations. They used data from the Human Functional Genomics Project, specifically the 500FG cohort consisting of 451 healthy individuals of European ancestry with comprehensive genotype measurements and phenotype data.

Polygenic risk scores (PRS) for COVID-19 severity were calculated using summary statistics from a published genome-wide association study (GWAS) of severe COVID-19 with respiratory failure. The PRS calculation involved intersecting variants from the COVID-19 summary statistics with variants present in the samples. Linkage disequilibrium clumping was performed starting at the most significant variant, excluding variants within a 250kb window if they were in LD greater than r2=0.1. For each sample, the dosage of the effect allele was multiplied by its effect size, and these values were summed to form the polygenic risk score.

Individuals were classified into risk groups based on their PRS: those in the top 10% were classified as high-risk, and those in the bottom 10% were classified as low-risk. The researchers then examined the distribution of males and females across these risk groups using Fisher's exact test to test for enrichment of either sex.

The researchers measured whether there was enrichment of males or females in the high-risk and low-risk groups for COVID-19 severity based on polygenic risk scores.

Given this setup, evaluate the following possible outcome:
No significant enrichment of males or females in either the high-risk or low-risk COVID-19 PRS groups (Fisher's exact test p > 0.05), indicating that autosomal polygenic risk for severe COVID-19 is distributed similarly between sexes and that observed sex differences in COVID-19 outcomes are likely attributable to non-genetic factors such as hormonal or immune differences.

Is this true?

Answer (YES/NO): NO